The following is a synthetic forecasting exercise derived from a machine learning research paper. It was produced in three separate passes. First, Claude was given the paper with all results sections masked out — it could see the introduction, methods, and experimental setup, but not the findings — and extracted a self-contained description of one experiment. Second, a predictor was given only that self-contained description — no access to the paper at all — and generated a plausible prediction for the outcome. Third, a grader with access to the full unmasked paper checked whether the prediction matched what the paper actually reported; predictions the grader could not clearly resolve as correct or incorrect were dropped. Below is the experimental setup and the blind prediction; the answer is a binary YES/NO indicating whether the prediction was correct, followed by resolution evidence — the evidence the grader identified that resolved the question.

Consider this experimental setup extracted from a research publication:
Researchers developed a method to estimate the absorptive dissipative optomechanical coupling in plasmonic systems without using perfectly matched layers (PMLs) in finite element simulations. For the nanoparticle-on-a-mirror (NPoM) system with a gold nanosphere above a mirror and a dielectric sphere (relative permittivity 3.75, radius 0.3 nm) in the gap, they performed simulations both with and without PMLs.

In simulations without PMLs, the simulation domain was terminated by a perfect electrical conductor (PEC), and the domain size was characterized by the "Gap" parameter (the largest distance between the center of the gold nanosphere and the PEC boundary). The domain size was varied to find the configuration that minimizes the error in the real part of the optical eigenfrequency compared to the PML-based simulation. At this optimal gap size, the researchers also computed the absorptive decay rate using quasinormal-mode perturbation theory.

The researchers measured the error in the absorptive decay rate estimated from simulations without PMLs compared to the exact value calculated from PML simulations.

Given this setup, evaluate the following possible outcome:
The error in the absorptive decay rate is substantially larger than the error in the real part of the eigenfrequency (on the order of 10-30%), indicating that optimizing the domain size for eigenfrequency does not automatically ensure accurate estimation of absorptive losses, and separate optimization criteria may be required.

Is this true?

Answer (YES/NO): NO